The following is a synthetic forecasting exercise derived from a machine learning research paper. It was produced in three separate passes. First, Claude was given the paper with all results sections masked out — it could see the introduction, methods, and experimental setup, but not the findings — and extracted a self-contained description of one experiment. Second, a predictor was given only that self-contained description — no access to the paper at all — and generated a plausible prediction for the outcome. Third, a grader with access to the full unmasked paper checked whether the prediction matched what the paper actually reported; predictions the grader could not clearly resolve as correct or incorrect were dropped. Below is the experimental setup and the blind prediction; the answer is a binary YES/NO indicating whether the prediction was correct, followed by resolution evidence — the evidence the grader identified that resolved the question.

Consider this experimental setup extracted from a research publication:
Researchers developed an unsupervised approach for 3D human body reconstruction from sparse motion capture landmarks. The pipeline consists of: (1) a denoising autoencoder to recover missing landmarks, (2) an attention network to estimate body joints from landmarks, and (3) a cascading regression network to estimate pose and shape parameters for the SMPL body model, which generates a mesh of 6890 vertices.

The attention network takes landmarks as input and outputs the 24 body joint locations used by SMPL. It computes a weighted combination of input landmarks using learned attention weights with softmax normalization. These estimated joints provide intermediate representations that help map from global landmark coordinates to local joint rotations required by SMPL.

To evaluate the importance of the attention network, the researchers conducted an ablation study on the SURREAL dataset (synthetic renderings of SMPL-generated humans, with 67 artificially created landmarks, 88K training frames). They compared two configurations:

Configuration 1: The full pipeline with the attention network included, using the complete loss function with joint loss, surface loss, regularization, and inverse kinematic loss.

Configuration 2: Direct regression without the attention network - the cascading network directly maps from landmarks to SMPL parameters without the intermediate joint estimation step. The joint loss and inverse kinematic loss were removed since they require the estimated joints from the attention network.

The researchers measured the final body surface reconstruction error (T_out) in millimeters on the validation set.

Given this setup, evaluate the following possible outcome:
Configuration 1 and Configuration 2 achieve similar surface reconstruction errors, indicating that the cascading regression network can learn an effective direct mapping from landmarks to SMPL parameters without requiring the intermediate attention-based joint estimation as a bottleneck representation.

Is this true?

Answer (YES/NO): NO